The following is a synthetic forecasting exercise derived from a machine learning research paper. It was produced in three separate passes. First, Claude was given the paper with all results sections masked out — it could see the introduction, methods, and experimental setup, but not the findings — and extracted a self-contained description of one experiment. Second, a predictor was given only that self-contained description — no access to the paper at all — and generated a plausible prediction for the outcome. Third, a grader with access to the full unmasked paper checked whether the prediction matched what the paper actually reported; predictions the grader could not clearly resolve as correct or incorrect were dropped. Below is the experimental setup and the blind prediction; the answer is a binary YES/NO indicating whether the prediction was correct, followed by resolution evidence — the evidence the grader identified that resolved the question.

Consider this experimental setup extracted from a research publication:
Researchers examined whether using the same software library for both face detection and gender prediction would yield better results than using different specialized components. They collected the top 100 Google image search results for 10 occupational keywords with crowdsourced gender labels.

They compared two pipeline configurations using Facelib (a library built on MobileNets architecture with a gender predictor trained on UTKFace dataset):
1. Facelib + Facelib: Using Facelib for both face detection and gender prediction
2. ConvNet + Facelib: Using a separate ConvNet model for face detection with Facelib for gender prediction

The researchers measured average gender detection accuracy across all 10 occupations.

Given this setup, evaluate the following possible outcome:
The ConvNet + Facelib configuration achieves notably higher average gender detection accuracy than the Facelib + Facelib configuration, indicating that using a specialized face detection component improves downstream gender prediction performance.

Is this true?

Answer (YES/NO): YES